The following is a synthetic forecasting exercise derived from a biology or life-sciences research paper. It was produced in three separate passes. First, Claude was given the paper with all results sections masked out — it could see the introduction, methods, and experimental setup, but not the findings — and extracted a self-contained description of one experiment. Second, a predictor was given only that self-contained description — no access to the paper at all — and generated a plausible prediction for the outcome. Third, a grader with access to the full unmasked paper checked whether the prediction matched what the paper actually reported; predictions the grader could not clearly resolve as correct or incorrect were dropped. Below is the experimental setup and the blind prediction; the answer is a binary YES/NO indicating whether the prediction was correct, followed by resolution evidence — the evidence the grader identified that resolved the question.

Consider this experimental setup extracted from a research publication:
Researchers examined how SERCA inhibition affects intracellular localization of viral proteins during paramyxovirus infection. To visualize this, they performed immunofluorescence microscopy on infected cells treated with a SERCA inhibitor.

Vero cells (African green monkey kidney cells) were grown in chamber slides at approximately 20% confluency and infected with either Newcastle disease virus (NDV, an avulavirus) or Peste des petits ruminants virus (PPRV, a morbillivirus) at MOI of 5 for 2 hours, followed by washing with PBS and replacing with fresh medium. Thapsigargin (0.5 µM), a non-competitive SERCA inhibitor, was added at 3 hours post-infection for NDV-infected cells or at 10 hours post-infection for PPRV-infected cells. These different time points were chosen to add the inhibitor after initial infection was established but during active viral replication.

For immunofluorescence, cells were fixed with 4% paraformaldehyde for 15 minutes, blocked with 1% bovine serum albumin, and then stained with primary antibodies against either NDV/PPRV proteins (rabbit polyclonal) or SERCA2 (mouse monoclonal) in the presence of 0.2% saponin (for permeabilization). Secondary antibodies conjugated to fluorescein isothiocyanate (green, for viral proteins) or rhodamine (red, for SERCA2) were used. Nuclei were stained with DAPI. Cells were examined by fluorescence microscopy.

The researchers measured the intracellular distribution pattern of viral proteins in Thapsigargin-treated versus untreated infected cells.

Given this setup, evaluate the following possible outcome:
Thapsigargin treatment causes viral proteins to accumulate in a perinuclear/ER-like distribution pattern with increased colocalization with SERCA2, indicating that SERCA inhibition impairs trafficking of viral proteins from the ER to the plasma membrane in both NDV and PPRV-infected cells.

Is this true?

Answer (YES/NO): NO